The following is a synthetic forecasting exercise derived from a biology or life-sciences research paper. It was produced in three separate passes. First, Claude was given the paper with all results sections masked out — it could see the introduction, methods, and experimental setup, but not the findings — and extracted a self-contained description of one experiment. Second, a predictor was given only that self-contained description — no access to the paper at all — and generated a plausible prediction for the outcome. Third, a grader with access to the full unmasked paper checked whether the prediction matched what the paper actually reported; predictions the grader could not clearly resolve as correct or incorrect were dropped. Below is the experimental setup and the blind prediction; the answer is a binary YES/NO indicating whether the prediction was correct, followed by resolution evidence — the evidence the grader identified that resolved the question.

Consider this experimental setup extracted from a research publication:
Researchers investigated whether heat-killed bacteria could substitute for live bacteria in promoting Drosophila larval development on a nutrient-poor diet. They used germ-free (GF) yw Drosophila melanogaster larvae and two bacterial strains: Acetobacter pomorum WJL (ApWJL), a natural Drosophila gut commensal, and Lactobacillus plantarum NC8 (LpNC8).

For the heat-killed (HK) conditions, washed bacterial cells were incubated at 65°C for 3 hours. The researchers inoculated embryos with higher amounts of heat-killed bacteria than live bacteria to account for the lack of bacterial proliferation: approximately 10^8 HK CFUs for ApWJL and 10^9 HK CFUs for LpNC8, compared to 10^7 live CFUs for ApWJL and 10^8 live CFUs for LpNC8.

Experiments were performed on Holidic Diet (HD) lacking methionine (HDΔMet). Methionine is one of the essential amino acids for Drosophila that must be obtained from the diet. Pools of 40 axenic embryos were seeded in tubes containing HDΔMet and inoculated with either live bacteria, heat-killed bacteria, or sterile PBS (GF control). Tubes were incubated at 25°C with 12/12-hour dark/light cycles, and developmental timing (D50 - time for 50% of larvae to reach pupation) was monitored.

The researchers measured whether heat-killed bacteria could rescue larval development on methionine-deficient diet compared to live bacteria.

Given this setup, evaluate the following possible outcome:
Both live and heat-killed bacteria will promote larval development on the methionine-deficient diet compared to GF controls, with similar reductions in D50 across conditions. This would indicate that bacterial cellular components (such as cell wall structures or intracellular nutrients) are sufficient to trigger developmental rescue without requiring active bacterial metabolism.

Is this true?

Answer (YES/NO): NO